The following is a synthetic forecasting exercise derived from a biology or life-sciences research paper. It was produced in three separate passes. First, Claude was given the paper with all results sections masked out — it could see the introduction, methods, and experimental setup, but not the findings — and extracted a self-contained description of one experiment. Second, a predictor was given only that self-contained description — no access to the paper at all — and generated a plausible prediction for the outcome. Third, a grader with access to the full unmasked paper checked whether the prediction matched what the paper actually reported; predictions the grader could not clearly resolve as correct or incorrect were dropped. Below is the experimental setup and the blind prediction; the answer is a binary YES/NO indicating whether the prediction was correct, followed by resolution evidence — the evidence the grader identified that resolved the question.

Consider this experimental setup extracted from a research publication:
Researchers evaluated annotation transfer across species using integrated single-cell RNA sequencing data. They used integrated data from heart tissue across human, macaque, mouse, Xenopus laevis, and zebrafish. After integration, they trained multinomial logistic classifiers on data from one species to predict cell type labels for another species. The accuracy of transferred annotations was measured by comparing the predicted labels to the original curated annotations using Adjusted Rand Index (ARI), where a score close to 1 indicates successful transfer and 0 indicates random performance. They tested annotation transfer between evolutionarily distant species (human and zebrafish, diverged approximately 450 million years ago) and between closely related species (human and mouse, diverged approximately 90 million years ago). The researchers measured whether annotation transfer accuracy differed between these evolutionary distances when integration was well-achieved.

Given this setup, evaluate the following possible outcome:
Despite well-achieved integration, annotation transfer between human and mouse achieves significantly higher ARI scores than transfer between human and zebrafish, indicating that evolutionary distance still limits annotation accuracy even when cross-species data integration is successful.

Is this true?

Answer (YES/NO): NO